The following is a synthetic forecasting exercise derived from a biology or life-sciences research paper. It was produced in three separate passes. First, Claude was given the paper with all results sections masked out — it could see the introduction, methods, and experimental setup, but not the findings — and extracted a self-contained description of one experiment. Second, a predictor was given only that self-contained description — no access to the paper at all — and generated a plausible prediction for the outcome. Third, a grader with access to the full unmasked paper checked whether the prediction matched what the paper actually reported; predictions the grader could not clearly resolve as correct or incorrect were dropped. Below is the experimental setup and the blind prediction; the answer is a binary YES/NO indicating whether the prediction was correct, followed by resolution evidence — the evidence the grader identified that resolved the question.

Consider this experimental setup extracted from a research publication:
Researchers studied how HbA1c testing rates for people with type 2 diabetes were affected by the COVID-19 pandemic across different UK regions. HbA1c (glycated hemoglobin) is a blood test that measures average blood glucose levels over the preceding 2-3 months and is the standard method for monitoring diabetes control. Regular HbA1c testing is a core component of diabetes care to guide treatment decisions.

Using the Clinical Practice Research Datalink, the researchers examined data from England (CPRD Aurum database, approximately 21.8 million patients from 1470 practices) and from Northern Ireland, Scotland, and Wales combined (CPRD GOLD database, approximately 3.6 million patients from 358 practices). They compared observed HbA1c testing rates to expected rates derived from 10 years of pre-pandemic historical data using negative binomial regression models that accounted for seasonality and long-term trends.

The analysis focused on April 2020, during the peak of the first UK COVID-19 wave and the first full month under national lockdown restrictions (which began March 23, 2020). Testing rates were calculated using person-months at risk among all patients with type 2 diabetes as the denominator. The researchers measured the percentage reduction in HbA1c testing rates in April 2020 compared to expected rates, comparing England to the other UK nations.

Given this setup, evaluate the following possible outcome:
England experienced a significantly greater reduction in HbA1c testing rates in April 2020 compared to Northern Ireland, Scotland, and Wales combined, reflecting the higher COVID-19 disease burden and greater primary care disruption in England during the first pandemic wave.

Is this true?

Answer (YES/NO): NO